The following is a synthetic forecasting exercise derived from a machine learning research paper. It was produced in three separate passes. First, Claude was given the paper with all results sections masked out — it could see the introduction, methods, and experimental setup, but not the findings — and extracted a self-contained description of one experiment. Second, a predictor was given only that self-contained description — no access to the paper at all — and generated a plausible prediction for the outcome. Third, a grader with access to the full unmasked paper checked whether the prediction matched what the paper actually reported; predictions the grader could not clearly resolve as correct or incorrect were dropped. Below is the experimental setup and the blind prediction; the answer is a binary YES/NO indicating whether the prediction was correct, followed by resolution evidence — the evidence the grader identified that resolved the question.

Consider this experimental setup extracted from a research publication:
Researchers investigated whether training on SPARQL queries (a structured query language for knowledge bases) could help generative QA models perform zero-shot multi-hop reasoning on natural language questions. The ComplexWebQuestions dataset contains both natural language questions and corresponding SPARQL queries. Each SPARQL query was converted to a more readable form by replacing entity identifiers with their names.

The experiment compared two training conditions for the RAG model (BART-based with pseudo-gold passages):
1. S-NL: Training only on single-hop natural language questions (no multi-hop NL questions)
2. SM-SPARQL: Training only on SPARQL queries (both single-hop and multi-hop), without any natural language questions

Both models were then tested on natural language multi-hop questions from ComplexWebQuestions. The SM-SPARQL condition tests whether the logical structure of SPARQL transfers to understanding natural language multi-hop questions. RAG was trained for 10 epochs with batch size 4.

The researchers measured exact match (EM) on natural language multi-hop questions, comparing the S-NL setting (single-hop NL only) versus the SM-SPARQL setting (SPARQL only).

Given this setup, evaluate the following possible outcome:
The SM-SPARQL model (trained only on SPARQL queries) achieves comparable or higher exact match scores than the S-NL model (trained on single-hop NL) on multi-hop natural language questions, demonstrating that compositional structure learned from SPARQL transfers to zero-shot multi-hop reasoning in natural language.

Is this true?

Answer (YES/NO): YES